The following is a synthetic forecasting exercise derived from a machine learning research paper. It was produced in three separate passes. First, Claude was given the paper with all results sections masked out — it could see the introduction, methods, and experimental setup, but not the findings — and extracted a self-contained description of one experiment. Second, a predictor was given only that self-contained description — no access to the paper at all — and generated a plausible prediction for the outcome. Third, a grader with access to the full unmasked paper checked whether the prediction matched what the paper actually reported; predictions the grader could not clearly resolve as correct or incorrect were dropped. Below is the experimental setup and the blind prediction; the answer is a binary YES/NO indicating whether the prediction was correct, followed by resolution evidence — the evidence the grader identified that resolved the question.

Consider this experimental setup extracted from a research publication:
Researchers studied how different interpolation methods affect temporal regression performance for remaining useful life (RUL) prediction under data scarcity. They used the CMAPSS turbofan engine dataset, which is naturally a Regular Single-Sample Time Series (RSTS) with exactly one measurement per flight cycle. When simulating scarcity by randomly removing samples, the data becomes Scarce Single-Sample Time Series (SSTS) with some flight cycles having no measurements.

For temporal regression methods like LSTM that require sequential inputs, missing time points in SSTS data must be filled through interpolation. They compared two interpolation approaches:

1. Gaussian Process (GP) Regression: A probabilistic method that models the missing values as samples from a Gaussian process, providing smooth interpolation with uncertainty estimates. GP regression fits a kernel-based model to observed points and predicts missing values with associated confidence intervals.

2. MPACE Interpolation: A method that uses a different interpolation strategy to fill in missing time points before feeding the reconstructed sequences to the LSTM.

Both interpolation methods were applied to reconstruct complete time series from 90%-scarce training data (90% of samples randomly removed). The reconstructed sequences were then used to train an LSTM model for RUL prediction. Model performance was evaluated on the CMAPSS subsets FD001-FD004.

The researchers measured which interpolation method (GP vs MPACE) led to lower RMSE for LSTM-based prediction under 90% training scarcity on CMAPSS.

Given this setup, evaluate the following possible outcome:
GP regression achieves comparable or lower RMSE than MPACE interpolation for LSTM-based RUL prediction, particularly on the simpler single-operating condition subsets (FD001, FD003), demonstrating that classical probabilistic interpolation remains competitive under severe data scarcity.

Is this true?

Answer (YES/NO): NO